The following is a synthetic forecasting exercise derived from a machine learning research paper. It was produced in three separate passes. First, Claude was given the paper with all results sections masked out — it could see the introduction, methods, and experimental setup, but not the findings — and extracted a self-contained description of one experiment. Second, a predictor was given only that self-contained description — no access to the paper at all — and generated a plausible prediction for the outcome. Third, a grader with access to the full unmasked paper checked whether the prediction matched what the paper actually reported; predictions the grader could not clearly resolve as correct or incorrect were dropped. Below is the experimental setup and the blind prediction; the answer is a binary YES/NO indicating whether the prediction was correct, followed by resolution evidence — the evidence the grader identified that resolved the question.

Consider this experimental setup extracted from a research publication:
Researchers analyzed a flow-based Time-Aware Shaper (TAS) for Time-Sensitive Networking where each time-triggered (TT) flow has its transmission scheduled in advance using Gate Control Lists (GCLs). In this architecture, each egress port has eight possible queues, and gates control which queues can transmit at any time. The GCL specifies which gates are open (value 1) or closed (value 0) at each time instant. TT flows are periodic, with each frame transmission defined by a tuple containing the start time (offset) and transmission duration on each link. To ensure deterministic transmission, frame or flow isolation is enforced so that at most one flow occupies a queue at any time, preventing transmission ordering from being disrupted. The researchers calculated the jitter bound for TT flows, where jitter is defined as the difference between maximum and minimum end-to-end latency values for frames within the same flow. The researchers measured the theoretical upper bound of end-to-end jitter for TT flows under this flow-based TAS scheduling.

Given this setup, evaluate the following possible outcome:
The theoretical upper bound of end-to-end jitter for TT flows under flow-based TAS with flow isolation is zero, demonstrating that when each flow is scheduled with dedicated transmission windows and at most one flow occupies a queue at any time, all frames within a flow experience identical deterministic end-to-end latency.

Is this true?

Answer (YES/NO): YES